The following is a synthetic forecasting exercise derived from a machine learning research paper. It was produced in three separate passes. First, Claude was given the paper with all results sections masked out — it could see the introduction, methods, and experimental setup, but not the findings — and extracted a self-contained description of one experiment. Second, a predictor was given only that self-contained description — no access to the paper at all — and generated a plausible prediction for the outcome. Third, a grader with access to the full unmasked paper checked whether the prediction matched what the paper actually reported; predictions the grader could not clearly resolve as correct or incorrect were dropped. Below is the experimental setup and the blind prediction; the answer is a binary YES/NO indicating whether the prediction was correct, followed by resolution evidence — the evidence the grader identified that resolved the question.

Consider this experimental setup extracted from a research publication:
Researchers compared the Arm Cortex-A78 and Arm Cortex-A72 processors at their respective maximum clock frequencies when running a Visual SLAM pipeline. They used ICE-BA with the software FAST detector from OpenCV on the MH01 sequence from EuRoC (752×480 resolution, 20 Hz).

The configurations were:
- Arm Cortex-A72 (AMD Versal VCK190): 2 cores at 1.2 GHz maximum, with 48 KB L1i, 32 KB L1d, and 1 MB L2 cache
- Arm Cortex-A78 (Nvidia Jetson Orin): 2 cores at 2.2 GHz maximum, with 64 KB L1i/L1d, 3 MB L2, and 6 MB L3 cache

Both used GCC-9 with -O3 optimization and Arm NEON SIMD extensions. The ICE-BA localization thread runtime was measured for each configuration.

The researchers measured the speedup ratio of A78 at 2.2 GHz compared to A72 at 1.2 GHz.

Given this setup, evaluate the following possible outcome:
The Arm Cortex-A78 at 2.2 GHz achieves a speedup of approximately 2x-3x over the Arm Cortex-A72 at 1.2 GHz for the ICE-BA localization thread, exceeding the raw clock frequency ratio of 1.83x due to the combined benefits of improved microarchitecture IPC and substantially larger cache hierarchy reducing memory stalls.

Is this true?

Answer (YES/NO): NO